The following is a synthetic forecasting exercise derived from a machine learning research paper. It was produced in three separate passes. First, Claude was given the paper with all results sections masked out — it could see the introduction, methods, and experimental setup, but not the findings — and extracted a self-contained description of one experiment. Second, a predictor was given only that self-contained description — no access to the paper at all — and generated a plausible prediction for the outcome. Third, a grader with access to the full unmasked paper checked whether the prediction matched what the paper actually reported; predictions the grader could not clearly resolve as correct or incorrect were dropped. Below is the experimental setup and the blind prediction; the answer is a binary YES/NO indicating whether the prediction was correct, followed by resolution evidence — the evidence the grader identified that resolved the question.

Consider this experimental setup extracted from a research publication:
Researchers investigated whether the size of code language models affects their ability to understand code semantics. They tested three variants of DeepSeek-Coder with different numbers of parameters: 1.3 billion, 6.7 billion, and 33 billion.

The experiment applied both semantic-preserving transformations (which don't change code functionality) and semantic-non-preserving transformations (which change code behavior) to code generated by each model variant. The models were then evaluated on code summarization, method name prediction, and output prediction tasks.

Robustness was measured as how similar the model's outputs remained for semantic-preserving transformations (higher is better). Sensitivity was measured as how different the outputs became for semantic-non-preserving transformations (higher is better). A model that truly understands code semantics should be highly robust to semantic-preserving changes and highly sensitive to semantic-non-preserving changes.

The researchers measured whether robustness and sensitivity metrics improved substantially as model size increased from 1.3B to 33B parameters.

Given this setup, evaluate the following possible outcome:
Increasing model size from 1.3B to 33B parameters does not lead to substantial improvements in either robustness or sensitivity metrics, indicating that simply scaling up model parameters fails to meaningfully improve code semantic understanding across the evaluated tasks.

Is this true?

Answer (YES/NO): YES